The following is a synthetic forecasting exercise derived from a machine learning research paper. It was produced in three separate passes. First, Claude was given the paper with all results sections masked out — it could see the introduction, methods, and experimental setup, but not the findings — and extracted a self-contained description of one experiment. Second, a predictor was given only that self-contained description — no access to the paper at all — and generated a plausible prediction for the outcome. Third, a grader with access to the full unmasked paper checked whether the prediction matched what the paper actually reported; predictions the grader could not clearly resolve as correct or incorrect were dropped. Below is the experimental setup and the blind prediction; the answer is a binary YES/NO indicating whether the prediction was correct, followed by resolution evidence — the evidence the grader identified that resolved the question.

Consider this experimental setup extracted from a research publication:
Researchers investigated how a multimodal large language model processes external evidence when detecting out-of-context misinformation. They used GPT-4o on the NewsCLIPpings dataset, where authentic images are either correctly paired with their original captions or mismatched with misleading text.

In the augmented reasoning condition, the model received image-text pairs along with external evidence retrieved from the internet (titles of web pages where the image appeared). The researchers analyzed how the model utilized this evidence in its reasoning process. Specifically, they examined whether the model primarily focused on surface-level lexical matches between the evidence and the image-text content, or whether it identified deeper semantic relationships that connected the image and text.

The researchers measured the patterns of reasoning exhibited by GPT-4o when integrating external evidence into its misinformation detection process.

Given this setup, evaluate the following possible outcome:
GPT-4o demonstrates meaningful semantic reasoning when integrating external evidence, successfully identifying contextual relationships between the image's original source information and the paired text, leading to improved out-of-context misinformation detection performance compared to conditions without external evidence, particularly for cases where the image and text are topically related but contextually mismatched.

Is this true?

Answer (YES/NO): NO